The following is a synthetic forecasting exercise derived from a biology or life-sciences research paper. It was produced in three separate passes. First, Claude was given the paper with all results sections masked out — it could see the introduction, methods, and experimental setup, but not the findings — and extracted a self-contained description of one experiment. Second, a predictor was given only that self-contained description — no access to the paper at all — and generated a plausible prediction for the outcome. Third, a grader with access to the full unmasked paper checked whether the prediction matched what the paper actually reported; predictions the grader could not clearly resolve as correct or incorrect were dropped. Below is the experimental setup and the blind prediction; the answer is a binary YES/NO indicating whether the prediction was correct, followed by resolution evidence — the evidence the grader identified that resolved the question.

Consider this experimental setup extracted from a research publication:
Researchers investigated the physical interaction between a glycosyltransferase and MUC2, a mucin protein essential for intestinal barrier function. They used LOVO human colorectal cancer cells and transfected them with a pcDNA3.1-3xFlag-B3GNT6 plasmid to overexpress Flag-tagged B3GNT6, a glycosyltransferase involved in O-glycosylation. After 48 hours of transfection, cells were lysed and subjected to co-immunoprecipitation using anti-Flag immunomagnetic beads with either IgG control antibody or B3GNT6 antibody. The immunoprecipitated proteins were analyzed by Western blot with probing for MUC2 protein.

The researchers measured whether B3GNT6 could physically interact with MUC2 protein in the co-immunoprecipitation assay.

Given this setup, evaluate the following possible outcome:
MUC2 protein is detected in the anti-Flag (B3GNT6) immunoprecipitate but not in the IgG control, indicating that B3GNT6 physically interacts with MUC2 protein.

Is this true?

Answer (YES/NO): YES